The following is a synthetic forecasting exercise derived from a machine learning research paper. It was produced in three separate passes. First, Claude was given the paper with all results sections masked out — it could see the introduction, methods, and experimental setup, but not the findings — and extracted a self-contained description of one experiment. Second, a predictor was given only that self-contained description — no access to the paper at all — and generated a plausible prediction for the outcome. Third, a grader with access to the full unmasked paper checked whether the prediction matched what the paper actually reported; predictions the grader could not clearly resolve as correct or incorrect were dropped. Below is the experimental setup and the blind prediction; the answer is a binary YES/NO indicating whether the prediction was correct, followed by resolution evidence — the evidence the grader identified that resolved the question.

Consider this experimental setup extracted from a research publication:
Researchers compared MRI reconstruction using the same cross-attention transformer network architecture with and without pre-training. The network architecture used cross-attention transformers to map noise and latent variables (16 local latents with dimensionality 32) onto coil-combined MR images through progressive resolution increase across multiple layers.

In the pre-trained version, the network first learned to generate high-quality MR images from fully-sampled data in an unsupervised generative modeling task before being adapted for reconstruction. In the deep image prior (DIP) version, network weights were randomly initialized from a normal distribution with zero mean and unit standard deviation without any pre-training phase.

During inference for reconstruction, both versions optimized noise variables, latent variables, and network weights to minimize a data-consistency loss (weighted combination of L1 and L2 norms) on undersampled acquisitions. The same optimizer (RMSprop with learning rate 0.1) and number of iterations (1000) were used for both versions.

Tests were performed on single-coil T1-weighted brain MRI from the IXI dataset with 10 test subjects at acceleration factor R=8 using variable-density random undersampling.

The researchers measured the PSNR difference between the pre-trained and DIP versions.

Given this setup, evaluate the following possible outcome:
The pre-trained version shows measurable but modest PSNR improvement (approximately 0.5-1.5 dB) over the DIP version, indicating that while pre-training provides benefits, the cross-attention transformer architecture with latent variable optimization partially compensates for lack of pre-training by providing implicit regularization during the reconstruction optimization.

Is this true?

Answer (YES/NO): NO